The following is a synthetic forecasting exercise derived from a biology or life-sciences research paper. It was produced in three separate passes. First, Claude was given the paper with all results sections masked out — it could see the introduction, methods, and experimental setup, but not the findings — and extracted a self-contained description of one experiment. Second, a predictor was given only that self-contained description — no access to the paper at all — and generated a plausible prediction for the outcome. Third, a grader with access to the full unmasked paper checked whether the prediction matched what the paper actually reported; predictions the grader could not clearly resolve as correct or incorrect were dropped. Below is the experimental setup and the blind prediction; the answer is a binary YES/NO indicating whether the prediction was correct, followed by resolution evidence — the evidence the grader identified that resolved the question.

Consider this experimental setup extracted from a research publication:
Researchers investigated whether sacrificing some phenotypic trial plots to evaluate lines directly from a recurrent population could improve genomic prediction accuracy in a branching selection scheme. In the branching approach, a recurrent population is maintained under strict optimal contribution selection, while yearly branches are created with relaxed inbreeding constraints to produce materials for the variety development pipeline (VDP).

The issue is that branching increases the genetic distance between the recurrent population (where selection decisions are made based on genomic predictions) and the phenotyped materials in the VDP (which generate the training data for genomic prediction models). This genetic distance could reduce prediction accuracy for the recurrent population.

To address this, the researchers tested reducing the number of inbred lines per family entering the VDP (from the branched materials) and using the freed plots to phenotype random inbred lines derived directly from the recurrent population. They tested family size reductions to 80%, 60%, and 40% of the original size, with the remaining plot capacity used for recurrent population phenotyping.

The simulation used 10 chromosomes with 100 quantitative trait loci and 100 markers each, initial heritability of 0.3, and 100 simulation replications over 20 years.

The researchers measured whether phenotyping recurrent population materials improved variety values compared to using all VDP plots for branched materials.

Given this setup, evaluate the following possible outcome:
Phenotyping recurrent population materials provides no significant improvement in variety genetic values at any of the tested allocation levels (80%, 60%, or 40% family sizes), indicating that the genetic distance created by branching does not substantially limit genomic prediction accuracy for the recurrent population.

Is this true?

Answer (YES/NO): NO